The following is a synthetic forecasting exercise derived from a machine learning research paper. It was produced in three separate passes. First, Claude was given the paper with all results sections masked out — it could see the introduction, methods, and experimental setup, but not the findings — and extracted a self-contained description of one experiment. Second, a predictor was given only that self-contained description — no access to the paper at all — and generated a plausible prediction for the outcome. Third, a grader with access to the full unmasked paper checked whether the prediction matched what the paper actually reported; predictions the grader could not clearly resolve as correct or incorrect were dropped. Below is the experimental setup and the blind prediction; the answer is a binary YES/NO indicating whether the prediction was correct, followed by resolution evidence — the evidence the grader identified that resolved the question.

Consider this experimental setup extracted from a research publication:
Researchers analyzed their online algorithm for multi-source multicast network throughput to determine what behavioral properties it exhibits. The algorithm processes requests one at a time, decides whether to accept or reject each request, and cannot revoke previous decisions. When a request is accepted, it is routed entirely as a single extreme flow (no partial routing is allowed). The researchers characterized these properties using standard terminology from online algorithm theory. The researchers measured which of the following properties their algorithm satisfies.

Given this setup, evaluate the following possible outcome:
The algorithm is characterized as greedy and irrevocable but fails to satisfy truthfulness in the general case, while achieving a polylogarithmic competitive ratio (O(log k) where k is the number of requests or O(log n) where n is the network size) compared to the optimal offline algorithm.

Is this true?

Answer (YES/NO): NO